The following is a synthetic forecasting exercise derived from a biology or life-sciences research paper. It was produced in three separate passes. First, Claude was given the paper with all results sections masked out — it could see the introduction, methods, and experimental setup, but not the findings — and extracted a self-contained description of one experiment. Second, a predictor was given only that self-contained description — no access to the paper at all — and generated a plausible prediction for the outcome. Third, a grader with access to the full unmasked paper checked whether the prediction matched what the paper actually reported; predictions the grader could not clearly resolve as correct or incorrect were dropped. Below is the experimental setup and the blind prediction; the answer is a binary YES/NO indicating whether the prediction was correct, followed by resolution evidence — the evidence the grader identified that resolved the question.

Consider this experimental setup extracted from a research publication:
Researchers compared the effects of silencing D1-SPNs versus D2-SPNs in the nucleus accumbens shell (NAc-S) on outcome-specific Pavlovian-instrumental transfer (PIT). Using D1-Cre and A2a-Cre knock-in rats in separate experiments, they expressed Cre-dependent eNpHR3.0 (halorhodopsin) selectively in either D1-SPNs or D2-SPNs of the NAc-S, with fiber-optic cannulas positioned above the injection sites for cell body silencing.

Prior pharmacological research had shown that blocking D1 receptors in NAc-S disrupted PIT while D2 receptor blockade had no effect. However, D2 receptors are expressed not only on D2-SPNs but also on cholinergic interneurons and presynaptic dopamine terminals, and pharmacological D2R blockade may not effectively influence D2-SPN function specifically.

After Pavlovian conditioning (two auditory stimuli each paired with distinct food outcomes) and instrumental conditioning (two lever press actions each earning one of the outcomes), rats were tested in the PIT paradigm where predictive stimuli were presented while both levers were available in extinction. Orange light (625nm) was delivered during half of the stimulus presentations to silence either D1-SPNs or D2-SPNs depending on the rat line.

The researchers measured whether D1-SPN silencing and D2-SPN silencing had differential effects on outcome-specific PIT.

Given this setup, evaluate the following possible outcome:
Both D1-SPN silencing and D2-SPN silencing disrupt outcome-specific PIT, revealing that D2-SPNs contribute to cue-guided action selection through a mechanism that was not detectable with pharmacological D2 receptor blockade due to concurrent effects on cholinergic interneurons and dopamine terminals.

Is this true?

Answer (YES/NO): YES